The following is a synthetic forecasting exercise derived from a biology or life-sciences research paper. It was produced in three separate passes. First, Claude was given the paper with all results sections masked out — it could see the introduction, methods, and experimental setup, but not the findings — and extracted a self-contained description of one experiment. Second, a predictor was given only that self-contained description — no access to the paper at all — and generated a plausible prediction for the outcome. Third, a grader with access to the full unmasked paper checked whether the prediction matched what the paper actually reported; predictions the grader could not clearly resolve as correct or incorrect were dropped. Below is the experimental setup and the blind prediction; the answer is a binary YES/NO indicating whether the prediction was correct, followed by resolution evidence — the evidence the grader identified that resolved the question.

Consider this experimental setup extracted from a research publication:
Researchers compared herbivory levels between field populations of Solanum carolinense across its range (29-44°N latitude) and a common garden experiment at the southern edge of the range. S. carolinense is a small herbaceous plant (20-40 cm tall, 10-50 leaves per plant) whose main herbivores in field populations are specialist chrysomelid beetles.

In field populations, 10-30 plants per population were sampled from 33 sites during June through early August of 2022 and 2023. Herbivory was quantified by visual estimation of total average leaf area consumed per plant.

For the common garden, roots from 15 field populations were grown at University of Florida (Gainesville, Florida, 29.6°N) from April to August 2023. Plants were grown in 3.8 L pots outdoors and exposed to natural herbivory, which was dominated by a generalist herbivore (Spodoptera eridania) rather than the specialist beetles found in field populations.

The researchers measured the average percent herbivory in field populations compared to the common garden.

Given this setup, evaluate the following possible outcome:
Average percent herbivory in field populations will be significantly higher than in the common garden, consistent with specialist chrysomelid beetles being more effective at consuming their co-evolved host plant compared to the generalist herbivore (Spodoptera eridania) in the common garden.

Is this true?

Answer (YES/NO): NO